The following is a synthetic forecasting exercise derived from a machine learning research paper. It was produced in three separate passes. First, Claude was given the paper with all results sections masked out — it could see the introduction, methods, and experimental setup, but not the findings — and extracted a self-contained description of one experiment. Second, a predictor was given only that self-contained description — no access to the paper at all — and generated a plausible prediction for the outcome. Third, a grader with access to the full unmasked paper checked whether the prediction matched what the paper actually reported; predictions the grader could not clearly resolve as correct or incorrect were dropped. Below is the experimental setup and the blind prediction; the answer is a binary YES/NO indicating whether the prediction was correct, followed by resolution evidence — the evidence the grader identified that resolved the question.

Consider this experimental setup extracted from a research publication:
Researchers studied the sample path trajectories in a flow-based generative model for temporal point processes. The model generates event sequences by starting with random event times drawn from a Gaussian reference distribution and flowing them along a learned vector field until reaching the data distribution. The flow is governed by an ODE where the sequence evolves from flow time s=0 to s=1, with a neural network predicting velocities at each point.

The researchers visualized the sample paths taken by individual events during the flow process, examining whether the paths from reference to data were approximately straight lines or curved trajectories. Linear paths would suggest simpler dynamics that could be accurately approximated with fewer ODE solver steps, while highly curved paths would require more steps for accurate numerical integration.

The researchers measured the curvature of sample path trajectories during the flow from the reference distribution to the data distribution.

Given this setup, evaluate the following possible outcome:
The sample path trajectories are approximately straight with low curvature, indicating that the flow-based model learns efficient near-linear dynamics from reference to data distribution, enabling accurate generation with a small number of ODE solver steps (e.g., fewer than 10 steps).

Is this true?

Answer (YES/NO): YES